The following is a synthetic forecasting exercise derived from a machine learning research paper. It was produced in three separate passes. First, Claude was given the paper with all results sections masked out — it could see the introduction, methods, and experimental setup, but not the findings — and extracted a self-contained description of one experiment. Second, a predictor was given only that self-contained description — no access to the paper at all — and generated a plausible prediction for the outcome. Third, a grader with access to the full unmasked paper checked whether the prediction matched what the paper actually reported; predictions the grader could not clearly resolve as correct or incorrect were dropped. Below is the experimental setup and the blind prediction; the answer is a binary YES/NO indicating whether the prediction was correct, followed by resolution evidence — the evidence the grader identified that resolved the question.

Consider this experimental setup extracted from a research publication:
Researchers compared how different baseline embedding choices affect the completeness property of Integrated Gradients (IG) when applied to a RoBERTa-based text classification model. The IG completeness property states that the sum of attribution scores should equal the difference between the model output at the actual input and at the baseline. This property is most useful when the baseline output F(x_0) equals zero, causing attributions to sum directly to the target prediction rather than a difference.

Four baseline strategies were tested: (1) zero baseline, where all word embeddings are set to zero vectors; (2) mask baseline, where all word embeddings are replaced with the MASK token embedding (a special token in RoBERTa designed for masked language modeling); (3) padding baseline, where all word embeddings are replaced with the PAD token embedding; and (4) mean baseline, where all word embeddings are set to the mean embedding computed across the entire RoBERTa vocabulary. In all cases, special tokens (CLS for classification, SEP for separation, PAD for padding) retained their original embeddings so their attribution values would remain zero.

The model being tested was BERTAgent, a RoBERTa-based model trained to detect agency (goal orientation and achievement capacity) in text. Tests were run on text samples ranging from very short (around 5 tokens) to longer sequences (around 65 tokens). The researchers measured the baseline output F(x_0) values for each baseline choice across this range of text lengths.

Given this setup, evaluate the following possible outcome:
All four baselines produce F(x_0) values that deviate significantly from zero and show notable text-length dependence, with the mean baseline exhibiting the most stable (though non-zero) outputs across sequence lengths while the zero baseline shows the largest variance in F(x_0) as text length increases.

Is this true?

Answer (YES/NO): NO